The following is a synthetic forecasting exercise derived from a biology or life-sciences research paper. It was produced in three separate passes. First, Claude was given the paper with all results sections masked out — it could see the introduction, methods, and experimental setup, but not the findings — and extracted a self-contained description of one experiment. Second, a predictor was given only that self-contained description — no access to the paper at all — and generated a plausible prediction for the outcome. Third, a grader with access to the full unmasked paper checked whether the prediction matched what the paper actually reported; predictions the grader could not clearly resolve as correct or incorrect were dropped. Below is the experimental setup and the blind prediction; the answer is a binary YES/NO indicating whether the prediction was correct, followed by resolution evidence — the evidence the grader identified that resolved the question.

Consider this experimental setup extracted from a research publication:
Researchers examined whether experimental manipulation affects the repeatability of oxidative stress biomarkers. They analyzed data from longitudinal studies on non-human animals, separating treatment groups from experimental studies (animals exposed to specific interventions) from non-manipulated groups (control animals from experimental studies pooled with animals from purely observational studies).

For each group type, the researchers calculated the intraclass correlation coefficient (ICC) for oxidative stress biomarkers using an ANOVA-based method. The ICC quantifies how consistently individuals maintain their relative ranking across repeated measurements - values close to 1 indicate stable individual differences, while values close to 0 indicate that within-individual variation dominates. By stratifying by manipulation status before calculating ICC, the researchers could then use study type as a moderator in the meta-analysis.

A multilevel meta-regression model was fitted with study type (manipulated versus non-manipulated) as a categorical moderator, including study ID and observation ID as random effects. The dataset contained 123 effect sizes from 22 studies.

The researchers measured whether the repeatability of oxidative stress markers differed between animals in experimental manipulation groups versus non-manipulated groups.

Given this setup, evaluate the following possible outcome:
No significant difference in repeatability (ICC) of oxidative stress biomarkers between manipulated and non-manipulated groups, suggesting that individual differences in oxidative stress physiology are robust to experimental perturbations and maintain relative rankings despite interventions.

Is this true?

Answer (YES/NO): YES